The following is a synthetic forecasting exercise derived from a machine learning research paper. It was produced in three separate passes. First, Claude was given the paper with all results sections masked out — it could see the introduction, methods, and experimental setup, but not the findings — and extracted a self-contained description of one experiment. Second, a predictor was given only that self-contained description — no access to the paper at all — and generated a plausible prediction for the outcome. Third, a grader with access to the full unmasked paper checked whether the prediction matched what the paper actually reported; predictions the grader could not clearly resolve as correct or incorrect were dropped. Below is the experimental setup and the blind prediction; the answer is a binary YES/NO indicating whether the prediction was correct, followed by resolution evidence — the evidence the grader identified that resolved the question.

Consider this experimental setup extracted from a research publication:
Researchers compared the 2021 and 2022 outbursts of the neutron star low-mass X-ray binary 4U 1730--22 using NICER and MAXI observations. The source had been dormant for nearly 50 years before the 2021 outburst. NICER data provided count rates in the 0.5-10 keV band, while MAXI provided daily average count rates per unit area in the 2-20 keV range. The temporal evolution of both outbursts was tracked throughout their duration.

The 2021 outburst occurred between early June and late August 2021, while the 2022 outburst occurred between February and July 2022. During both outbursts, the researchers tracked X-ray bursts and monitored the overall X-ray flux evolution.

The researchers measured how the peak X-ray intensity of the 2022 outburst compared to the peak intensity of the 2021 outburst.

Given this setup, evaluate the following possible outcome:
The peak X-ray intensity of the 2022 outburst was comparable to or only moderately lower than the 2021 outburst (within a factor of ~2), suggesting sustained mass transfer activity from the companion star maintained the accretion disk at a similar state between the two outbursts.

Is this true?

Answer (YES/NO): NO